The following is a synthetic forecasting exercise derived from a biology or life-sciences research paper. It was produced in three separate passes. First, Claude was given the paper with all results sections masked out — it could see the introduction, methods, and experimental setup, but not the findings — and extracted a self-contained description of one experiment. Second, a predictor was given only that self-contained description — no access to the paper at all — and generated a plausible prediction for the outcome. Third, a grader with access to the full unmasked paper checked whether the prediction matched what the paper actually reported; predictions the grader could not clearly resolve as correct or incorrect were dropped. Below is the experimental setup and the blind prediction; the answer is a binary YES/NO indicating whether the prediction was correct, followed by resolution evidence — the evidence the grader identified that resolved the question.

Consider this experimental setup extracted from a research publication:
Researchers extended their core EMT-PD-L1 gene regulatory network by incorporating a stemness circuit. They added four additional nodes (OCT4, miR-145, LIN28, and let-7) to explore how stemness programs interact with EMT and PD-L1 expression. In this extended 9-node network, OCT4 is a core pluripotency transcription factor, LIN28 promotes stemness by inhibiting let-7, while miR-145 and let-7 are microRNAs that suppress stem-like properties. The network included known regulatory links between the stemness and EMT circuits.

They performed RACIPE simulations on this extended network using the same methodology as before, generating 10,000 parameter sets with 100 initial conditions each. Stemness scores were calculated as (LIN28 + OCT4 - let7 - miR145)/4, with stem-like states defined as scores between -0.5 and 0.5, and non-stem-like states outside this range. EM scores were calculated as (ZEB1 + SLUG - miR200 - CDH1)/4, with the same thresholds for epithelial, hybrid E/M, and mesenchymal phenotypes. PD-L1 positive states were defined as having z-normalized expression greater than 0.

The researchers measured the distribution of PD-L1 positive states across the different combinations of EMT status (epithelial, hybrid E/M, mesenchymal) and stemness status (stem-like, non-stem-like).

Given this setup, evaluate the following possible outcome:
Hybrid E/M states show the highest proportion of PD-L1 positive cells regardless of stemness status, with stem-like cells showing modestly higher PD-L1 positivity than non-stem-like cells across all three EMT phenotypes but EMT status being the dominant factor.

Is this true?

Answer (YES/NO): NO